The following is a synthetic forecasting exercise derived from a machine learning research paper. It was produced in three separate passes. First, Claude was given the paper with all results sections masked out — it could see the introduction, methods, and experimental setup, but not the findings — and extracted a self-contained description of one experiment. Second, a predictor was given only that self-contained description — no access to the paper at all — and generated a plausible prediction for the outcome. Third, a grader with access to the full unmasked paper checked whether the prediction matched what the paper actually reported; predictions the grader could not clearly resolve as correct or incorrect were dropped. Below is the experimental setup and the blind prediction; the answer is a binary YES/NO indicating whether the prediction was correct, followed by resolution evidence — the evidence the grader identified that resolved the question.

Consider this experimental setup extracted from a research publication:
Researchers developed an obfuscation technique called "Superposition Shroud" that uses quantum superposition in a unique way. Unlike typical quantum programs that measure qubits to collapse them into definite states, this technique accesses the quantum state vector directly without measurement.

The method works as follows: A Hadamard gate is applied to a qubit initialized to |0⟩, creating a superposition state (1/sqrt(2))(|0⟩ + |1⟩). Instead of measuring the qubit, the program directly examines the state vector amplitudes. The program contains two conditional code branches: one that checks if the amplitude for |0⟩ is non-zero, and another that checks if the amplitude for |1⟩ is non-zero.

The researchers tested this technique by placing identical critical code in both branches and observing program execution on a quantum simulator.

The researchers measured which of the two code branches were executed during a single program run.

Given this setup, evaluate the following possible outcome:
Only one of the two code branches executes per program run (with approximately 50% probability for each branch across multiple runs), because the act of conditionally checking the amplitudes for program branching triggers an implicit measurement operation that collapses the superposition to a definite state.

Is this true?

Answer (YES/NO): NO